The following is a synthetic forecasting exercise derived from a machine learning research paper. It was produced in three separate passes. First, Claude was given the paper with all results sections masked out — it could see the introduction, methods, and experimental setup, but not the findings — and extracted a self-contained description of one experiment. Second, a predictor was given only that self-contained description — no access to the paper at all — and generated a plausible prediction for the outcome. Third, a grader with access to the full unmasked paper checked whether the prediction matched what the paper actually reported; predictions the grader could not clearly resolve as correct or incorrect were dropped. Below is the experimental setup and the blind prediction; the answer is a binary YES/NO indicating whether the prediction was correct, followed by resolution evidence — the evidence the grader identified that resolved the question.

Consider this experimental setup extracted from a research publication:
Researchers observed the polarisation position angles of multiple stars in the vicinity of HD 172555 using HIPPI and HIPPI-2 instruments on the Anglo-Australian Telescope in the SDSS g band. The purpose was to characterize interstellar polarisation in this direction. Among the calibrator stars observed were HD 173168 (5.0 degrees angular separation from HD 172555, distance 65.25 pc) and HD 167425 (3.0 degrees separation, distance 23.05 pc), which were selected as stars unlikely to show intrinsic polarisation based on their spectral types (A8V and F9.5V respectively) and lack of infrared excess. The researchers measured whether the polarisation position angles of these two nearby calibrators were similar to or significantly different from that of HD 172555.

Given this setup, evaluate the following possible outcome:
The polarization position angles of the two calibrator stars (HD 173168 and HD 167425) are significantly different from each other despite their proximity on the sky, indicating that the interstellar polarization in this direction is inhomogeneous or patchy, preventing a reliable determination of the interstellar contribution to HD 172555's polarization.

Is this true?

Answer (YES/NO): NO